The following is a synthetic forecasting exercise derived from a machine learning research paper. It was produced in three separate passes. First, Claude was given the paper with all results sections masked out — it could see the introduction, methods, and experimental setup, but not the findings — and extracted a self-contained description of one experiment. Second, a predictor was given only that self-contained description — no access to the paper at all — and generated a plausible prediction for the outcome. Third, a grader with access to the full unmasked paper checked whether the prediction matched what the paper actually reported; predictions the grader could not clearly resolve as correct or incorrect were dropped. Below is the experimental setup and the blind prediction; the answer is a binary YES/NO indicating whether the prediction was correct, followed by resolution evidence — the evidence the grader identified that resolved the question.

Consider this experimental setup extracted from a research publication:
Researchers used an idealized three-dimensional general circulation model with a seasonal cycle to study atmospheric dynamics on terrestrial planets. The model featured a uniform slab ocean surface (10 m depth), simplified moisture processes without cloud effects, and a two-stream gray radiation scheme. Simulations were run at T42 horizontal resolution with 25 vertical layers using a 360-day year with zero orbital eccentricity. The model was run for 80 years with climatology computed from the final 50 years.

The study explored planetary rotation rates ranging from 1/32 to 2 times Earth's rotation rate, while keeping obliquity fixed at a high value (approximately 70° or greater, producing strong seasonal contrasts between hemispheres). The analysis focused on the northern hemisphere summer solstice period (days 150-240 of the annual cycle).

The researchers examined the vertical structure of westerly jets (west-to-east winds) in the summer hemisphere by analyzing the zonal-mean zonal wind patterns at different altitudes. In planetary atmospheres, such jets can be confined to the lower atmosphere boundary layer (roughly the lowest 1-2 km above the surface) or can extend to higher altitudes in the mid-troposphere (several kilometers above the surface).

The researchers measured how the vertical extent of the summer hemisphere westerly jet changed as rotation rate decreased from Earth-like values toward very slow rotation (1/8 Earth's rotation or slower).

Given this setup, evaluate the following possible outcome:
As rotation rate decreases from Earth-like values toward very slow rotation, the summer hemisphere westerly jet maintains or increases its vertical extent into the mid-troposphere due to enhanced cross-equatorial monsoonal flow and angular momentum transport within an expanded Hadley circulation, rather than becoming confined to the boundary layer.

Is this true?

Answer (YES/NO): YES